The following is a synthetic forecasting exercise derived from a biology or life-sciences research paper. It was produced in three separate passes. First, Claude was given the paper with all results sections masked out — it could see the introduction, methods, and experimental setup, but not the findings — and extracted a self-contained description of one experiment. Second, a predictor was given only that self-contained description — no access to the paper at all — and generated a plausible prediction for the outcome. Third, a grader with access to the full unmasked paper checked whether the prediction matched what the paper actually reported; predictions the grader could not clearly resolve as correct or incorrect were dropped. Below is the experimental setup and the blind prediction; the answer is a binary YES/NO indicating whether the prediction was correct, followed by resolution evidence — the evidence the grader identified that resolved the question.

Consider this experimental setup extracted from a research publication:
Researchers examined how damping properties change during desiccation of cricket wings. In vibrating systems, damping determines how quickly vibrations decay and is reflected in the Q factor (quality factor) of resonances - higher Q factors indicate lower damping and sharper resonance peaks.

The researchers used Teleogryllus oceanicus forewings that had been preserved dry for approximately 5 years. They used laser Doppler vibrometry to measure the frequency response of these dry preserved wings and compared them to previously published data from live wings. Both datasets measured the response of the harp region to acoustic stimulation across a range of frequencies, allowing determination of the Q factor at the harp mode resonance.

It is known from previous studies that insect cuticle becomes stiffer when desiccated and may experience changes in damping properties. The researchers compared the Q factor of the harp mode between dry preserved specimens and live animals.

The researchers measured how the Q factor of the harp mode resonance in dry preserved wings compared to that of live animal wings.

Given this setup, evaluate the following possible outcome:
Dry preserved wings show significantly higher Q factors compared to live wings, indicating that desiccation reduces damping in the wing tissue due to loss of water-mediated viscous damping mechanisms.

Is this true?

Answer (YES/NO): YES